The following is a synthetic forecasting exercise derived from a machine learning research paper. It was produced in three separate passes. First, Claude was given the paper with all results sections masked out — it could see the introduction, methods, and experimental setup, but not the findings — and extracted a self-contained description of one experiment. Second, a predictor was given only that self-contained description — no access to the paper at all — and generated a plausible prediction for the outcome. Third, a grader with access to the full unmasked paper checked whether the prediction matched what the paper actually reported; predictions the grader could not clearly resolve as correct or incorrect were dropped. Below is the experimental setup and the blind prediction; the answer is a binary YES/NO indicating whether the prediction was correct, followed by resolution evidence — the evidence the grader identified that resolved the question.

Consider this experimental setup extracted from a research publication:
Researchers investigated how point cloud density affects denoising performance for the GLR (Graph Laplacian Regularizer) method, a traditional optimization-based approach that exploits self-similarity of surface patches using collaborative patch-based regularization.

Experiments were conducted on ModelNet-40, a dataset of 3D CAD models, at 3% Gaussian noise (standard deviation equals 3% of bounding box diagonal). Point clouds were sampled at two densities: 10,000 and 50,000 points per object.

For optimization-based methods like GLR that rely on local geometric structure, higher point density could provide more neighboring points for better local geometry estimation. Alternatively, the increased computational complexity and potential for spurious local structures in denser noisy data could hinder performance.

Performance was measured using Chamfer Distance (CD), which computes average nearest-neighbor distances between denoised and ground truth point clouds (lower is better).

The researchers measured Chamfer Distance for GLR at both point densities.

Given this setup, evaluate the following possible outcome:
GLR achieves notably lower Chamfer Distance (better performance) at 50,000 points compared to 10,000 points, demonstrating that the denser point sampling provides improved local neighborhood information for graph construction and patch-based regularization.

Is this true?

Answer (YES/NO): NO